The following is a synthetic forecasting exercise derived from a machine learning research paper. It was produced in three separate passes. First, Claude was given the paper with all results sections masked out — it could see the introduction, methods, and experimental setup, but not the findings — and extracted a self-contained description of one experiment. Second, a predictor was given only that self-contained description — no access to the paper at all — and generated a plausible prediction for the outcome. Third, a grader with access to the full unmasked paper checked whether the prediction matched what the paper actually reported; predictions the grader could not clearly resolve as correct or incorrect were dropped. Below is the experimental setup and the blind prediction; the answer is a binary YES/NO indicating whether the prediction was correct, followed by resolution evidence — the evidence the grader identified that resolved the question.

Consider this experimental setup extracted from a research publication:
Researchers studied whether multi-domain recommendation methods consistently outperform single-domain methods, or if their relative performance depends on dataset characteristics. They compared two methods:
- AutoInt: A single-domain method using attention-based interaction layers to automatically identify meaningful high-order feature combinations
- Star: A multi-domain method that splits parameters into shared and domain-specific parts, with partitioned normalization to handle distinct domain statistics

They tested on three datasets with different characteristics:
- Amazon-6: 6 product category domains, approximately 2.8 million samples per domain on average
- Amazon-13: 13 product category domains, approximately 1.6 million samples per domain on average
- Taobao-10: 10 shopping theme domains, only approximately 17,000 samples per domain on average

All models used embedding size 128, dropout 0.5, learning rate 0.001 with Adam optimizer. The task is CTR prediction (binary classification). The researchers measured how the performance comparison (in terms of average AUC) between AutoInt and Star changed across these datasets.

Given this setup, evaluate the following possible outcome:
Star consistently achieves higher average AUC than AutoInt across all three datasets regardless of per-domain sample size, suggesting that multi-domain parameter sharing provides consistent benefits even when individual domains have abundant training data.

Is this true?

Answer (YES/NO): NO